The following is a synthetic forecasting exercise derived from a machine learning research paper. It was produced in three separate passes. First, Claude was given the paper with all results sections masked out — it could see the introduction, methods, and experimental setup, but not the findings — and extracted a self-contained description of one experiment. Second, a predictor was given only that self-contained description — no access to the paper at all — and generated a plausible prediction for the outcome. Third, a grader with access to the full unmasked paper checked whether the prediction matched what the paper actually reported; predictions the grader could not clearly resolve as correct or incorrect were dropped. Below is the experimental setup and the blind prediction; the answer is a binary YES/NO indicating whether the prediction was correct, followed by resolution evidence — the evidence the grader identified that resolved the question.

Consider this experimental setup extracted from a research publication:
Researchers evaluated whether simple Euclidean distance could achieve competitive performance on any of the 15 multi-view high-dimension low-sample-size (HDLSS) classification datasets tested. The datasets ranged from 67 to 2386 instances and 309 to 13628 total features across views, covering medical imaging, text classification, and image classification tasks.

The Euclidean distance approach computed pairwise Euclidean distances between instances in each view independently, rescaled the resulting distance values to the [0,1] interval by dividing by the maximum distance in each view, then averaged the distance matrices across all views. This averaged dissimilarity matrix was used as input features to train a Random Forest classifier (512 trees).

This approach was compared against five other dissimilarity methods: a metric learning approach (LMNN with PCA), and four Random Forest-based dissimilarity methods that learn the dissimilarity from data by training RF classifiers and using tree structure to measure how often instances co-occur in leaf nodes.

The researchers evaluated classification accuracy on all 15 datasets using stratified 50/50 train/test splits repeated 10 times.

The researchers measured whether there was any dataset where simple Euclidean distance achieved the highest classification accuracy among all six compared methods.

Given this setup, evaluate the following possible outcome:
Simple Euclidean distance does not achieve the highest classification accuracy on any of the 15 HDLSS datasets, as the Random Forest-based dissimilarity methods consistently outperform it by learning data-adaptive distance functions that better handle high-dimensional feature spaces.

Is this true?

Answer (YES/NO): NO